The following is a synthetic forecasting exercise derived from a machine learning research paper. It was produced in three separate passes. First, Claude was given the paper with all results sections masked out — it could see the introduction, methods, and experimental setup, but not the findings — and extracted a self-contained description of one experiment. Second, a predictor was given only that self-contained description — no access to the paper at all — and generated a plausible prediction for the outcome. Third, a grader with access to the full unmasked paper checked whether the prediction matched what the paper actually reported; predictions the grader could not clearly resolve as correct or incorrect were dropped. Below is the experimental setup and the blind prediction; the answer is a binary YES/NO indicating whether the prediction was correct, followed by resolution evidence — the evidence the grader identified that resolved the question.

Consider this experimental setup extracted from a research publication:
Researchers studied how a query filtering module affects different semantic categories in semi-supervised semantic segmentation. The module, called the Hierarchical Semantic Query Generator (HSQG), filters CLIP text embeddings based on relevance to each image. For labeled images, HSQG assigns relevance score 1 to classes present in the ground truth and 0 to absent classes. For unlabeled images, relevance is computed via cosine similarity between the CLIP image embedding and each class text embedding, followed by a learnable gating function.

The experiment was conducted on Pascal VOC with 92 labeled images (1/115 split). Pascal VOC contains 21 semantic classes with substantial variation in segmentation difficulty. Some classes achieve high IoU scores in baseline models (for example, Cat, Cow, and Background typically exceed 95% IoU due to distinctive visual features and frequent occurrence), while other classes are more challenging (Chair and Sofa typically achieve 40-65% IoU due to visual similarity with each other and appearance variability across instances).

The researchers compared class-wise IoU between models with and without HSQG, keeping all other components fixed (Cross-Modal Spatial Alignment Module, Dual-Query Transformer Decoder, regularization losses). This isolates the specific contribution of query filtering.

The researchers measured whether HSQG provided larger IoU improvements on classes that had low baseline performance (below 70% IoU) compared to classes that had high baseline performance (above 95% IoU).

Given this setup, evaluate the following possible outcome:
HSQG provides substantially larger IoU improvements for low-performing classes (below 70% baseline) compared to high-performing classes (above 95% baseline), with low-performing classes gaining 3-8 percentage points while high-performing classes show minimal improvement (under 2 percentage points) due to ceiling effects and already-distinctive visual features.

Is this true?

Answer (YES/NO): YES